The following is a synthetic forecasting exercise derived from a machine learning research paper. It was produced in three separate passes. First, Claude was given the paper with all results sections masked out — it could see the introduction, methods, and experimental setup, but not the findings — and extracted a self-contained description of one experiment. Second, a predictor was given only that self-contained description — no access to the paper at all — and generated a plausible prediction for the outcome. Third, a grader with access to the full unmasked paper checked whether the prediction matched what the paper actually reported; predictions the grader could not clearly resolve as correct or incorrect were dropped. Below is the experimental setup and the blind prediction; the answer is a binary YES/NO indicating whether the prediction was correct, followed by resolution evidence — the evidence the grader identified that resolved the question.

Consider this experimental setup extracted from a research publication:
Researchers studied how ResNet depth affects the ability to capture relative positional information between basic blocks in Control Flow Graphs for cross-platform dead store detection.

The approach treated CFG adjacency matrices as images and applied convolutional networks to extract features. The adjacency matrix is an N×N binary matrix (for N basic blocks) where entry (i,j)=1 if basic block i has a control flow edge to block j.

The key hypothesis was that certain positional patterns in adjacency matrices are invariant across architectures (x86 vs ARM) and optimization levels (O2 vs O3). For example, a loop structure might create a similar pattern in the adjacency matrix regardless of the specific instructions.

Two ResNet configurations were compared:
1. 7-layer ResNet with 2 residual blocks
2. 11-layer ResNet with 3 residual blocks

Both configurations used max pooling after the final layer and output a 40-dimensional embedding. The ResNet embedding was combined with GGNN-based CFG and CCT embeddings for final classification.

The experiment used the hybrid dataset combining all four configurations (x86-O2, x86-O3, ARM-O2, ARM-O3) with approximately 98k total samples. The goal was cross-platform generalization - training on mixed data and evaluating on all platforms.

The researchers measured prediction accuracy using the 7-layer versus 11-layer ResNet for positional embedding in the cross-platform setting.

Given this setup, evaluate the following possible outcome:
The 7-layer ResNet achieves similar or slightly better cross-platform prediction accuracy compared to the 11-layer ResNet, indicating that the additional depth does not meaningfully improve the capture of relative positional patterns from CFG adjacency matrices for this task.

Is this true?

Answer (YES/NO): YES